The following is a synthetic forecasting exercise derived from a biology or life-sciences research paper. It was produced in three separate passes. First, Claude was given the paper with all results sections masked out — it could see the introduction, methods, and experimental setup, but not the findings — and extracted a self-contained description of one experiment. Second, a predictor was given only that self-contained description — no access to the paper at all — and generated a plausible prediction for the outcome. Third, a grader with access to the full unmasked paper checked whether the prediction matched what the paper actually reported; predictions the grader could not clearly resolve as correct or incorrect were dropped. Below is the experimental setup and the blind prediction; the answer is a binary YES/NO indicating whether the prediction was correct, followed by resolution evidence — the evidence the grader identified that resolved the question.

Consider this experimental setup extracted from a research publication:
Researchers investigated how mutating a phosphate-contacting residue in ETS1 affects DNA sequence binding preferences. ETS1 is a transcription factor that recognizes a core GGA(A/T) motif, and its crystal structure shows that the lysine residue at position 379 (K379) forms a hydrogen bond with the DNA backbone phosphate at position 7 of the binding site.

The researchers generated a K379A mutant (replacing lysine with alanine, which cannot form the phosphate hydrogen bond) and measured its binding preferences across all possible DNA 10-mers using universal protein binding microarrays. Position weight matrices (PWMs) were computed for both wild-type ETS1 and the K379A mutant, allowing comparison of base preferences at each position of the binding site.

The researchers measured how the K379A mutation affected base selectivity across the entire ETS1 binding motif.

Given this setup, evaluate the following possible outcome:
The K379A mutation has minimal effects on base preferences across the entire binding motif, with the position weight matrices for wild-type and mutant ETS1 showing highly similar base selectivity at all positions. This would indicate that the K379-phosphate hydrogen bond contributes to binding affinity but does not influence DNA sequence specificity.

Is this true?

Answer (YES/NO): NO